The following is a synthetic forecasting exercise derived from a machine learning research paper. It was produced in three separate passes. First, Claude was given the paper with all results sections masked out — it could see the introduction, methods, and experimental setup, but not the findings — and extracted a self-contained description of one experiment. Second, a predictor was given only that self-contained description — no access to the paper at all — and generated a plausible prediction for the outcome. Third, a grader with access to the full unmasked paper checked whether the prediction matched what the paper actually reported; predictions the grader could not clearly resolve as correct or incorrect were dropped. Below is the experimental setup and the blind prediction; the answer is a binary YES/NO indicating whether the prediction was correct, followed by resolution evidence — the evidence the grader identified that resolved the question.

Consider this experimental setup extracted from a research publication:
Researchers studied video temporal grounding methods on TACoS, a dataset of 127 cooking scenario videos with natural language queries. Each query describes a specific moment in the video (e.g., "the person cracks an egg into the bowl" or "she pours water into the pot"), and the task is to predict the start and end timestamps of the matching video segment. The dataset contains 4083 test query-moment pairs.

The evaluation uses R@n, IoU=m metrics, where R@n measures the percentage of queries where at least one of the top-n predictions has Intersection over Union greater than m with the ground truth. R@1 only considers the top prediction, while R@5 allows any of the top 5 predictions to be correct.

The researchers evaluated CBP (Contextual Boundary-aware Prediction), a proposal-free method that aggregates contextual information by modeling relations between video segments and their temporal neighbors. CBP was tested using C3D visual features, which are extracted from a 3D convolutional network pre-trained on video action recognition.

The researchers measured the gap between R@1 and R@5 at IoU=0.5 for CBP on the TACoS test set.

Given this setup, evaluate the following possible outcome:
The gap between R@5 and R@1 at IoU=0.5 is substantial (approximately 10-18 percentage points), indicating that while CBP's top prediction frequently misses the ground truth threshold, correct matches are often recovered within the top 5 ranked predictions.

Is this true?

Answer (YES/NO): YES